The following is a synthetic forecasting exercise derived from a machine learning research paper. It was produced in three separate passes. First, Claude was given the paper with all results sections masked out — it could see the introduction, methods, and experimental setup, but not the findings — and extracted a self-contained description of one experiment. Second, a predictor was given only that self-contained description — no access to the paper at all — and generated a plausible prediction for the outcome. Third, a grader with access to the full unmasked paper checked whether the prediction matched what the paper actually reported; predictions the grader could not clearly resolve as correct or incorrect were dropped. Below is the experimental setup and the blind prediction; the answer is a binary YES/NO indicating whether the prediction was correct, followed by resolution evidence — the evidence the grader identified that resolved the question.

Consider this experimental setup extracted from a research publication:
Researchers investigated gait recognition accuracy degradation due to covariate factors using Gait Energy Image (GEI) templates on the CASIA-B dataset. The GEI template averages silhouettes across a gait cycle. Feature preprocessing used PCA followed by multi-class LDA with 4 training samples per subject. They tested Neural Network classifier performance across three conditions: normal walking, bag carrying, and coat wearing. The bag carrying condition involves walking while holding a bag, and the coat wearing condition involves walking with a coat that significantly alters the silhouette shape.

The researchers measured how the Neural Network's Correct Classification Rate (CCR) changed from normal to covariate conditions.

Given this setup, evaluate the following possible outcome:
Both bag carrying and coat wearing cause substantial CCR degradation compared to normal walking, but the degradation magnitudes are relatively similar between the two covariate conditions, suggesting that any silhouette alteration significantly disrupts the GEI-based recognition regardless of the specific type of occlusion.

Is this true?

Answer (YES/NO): NO